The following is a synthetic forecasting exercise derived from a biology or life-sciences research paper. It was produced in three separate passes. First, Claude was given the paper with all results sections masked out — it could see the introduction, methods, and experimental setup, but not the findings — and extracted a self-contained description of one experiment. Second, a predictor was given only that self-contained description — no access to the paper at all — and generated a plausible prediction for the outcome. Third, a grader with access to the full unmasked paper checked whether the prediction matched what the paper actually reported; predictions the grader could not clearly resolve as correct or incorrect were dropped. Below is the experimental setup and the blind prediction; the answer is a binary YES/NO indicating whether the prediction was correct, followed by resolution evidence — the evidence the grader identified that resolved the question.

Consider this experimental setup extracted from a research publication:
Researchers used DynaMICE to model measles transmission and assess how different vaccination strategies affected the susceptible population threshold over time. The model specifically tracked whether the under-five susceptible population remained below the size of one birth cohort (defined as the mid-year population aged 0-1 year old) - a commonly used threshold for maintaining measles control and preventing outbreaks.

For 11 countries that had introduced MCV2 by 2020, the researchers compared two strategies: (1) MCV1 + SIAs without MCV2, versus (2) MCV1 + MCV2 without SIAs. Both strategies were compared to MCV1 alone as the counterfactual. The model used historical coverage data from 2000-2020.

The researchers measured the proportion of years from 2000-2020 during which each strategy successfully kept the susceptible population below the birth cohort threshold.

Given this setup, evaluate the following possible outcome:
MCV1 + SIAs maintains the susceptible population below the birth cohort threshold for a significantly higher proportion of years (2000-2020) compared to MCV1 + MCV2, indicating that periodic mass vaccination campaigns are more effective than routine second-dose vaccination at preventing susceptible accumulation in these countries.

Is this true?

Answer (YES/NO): YES